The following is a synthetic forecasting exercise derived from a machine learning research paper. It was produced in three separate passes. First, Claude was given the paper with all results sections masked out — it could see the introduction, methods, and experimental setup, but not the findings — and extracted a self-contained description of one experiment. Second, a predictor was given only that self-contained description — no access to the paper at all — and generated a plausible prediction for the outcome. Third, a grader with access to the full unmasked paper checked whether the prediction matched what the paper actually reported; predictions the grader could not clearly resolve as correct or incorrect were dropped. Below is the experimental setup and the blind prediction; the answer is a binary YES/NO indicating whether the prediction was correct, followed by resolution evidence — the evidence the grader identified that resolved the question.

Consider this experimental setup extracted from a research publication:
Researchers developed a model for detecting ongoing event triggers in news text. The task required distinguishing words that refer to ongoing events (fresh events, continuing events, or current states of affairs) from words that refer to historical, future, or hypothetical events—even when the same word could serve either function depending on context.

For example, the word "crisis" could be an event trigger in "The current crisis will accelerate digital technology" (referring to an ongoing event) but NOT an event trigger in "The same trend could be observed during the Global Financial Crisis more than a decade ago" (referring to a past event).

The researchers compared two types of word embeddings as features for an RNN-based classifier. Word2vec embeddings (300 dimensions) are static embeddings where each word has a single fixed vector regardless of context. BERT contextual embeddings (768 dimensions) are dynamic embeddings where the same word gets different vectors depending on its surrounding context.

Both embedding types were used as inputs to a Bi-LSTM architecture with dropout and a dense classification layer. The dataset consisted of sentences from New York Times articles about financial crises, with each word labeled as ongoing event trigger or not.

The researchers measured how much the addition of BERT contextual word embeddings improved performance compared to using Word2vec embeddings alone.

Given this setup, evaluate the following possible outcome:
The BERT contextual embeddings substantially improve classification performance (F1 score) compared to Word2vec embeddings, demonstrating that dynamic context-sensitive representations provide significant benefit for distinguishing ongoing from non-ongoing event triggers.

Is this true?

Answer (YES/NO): YES